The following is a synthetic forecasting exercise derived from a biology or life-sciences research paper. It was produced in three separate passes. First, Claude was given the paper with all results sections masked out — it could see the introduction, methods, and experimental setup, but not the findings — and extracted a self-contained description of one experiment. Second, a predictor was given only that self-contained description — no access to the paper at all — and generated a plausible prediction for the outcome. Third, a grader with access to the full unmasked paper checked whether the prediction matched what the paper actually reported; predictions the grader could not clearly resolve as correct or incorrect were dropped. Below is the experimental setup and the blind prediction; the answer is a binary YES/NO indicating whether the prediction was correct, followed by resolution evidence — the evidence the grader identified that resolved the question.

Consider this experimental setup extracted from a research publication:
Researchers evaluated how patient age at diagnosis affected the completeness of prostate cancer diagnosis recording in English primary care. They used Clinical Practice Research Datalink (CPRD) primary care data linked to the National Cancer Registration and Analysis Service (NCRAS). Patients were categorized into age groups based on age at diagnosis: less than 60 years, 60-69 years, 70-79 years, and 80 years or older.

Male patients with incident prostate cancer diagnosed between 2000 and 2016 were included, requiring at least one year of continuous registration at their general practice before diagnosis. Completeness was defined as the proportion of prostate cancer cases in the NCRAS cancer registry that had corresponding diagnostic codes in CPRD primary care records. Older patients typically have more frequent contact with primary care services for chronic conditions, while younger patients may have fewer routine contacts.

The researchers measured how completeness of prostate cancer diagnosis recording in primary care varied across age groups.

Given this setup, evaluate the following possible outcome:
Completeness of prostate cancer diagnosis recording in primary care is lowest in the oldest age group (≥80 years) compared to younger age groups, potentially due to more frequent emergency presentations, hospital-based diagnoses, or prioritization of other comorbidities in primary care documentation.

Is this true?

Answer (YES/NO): YES